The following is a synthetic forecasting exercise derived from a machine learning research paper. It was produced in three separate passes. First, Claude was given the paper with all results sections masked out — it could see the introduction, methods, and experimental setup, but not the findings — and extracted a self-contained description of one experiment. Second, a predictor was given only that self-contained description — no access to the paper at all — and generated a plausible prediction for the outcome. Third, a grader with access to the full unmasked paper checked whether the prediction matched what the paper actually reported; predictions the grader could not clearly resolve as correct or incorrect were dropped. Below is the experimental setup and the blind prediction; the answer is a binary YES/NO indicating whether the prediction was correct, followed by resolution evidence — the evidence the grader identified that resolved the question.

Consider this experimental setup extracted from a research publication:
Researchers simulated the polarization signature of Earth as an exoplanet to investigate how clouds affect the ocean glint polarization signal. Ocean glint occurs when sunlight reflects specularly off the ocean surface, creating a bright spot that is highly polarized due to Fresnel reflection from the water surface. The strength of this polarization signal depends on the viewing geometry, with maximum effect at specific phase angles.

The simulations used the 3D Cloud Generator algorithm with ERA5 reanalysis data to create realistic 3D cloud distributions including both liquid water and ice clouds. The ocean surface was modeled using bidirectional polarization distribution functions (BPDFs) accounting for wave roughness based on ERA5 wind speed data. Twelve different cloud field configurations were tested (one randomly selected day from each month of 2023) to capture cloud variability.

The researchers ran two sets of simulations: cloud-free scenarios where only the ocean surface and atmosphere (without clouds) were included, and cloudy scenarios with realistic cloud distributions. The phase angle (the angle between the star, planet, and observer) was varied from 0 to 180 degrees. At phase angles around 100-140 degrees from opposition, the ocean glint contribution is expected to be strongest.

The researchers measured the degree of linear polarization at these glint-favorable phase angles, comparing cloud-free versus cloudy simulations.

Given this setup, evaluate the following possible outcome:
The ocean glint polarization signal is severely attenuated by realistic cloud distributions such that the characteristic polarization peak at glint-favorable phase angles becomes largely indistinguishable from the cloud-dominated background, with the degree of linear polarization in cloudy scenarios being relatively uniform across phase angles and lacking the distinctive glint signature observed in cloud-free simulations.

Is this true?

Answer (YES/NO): NO